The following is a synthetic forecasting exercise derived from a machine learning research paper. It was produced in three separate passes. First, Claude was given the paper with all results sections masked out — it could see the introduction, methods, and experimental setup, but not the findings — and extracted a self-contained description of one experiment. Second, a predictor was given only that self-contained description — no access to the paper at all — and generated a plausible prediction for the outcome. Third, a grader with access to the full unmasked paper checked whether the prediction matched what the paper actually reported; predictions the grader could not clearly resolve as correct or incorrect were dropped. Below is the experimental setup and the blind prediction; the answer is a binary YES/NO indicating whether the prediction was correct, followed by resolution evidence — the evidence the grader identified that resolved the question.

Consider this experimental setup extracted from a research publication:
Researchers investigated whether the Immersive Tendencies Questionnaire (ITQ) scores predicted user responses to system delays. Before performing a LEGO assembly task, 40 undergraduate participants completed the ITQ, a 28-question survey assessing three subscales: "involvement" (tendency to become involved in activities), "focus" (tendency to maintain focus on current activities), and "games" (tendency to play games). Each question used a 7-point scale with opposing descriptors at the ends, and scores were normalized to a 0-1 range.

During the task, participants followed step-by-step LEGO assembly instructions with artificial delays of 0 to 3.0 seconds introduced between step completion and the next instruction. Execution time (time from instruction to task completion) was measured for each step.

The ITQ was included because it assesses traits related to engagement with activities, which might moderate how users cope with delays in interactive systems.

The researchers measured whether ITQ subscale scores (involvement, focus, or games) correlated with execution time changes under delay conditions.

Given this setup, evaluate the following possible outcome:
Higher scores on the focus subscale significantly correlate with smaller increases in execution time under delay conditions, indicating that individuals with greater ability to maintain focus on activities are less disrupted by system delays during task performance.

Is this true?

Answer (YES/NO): NO